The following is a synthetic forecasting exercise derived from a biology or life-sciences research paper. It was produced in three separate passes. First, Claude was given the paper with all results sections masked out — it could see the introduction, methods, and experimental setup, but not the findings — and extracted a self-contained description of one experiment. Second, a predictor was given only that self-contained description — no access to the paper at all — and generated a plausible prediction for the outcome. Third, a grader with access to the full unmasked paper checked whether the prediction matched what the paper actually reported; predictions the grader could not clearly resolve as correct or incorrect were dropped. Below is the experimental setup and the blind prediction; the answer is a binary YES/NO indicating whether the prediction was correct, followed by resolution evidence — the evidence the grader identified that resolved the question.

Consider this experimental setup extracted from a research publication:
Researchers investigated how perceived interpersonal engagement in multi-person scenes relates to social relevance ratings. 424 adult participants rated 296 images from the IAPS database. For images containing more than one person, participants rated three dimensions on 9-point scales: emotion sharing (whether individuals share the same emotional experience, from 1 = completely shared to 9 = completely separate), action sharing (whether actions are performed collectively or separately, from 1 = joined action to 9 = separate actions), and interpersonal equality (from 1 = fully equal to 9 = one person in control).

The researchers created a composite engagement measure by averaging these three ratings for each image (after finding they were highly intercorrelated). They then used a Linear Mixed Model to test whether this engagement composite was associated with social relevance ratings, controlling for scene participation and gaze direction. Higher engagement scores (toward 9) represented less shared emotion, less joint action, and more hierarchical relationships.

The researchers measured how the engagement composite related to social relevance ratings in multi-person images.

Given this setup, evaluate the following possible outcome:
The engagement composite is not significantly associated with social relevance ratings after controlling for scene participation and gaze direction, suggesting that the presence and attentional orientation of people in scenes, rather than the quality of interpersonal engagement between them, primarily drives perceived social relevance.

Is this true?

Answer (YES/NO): NO